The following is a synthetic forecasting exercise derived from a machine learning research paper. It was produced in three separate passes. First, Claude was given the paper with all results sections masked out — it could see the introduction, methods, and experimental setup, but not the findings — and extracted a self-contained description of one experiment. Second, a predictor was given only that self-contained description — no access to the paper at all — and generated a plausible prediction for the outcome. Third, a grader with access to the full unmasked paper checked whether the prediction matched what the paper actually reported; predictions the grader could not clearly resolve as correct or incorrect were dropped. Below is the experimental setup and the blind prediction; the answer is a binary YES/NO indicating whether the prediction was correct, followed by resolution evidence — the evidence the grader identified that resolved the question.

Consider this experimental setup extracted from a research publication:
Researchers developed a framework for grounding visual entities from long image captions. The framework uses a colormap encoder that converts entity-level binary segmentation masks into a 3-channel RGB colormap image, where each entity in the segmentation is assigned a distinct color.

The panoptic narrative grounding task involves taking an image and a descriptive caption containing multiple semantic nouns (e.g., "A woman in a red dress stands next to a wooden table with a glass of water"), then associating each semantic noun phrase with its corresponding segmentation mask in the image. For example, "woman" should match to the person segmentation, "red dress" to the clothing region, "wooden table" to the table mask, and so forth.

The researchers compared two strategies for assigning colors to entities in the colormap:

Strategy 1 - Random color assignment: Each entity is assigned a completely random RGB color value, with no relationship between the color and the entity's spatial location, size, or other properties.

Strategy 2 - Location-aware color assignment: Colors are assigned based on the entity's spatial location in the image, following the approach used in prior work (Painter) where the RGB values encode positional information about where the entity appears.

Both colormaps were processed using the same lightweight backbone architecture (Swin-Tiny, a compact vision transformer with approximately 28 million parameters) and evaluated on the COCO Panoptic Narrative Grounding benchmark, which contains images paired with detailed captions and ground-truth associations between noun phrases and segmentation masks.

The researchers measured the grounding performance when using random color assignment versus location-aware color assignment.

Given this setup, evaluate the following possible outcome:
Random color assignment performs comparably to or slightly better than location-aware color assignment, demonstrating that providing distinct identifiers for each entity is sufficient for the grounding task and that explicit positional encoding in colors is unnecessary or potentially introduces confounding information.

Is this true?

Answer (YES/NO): YES